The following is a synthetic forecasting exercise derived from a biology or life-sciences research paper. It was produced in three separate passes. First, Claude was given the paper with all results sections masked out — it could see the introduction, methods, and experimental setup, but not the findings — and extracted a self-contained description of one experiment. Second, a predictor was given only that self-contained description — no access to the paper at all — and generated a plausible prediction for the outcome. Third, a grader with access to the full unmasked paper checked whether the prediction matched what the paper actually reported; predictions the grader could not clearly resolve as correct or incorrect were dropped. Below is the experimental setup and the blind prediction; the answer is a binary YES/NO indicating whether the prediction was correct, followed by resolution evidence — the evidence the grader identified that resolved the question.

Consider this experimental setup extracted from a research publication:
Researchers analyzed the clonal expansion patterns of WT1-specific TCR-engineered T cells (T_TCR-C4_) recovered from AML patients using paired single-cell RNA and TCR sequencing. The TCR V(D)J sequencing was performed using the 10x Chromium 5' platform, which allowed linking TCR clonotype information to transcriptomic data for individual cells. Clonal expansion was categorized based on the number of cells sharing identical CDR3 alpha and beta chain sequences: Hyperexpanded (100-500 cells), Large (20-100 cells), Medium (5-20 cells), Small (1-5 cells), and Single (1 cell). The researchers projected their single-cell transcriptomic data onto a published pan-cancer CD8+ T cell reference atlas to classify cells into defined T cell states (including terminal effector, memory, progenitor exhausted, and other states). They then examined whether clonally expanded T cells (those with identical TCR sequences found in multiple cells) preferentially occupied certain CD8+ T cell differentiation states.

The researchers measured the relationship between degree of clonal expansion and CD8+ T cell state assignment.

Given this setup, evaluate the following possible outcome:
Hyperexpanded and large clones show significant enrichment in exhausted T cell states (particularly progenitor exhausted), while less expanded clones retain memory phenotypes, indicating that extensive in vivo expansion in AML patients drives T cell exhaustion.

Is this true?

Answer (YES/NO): NO